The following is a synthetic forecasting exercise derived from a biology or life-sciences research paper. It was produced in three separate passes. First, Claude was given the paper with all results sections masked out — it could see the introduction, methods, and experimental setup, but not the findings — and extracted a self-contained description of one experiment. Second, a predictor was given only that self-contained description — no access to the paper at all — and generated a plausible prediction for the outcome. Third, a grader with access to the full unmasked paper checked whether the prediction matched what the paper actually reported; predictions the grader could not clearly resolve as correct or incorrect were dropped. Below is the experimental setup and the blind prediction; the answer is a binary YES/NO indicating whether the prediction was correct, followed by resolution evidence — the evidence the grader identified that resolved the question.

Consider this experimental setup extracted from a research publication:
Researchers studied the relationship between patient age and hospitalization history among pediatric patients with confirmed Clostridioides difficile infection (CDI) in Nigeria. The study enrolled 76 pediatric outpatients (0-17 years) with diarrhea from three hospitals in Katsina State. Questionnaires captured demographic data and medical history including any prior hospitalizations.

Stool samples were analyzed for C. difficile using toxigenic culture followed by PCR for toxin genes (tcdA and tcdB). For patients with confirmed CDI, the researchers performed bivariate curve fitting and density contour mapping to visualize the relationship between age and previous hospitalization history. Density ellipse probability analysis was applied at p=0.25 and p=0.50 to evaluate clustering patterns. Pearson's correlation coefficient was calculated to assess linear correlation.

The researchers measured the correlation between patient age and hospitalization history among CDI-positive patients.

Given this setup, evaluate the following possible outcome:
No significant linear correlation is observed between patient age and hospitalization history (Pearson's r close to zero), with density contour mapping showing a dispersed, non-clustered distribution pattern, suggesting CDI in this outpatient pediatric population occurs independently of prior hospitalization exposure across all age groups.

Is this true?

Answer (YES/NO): NO